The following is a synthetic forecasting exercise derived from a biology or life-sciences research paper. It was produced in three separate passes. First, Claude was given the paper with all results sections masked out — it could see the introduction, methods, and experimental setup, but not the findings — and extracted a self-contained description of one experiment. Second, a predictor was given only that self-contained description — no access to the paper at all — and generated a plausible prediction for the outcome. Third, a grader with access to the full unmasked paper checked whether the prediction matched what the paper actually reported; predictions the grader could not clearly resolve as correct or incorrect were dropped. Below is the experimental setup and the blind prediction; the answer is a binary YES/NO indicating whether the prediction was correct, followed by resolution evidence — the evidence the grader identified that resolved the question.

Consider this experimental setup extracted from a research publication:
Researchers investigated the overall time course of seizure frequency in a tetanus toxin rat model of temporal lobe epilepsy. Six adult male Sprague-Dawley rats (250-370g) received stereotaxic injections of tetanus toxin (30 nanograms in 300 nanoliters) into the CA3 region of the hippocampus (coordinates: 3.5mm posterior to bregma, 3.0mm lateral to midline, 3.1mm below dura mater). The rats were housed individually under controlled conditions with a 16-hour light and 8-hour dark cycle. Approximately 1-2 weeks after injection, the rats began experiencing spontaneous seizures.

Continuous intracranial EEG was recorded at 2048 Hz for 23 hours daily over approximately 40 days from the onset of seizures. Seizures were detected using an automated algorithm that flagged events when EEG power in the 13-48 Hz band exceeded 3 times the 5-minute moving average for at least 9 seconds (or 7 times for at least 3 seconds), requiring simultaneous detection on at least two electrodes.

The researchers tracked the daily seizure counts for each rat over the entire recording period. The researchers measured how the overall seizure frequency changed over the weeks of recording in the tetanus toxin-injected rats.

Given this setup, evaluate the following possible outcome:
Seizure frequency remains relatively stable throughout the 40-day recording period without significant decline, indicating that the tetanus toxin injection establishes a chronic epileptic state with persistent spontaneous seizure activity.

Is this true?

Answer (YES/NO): NO